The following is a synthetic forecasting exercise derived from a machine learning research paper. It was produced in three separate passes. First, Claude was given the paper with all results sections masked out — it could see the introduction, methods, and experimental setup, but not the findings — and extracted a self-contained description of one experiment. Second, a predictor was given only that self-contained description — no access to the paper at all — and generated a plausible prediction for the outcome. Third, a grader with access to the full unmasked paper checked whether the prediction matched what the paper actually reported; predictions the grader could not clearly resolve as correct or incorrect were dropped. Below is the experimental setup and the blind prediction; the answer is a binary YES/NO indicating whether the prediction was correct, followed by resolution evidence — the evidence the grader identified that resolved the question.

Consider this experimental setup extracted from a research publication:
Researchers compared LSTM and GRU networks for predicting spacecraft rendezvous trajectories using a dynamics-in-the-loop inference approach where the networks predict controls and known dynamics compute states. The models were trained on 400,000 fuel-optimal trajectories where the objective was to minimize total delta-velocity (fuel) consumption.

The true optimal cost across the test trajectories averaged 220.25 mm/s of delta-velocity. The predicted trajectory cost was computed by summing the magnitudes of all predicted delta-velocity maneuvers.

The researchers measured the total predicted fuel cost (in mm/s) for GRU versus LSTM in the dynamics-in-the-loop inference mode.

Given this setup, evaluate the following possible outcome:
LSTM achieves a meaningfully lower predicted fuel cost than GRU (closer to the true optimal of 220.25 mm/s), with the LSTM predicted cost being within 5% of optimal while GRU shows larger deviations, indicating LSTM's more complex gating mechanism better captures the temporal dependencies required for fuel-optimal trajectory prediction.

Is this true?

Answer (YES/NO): NO